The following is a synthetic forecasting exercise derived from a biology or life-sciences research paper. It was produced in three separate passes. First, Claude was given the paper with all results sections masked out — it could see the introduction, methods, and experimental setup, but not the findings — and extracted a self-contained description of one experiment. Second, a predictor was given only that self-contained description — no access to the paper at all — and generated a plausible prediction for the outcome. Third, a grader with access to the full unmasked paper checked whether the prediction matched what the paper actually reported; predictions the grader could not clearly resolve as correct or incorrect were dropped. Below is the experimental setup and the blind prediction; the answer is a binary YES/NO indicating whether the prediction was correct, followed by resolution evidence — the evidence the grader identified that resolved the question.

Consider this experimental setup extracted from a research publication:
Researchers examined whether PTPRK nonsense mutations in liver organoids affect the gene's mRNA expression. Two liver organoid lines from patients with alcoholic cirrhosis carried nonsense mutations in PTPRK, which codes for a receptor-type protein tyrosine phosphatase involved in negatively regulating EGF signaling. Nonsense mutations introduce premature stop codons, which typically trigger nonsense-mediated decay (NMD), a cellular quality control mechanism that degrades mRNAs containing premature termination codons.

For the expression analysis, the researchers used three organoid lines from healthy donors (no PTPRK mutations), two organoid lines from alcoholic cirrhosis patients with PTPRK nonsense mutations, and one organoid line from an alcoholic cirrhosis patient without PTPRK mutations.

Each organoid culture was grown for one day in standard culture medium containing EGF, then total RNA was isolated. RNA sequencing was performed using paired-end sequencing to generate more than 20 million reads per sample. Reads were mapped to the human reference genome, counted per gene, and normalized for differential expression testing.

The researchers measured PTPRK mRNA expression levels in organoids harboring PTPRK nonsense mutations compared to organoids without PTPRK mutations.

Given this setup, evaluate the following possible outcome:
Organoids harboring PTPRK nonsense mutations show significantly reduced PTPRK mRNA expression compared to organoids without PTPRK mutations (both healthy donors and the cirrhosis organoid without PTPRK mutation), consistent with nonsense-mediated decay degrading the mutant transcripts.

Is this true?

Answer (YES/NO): YES